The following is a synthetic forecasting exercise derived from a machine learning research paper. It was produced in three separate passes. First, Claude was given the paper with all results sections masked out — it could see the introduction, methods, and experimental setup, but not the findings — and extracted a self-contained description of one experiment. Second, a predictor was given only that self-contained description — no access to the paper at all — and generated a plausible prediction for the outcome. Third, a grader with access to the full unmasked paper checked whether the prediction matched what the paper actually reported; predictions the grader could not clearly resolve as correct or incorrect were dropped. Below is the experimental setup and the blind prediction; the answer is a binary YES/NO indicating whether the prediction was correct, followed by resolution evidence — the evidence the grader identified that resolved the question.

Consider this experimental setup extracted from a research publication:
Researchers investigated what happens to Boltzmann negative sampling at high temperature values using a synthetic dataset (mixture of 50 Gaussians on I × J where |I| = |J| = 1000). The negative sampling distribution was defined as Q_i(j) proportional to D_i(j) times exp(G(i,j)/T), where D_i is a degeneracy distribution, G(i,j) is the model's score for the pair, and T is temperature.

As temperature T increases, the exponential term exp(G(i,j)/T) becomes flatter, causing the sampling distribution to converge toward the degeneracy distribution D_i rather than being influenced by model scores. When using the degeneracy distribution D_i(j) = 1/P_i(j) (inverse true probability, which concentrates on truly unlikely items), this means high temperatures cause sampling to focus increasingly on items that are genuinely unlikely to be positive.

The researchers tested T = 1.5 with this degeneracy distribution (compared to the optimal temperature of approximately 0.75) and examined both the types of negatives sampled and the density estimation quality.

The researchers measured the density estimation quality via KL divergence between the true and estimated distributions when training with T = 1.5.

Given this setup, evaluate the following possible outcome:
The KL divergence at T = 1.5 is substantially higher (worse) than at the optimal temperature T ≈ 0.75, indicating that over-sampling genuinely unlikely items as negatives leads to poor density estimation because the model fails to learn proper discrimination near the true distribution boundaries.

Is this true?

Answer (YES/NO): YES